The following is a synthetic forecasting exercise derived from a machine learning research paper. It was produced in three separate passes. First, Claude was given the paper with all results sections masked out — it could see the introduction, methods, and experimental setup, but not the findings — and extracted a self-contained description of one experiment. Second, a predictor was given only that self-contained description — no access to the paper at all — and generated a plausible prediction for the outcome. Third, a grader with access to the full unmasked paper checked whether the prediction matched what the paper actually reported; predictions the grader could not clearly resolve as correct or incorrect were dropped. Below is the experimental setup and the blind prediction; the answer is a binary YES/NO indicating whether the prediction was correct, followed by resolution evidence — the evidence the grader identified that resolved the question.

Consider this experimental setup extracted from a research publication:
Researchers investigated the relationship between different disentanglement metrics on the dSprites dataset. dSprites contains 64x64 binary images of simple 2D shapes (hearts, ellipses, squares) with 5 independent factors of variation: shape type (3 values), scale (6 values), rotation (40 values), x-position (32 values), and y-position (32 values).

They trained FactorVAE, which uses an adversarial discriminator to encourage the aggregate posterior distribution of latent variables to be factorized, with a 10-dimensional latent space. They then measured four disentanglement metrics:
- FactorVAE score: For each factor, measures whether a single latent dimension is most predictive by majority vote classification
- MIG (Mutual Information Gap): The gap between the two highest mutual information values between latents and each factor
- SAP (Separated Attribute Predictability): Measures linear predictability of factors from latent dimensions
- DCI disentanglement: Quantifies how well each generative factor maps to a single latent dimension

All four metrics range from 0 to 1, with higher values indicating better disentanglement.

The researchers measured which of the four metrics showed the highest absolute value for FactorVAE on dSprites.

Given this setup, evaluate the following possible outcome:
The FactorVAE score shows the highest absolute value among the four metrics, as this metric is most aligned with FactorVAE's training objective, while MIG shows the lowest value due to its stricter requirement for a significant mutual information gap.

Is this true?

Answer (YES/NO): NO